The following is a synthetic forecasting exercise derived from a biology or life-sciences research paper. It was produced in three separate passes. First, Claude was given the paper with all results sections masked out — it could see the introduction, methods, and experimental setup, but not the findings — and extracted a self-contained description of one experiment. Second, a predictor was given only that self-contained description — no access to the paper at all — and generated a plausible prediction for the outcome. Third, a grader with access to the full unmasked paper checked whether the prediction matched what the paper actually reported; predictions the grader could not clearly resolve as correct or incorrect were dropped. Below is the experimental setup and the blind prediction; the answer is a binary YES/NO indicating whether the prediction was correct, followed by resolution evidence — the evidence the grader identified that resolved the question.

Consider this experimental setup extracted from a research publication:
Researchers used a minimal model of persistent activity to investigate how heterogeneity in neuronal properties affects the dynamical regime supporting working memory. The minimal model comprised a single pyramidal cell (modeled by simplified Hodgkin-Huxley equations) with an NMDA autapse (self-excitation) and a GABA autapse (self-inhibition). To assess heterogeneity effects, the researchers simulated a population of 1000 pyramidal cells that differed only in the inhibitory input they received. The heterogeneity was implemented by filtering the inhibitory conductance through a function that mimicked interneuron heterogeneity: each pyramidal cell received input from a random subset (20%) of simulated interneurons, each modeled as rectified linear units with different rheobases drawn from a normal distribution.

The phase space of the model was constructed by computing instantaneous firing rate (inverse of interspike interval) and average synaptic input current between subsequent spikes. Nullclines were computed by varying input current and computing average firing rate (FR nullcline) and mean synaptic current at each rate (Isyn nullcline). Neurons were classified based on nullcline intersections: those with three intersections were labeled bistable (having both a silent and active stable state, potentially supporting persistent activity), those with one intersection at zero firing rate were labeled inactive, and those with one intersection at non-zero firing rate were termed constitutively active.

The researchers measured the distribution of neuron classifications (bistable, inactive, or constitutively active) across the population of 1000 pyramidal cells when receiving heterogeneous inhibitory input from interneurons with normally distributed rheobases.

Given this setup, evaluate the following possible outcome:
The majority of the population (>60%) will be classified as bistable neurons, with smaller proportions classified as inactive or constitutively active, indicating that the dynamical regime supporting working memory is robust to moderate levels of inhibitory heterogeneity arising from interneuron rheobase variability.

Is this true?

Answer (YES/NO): NO